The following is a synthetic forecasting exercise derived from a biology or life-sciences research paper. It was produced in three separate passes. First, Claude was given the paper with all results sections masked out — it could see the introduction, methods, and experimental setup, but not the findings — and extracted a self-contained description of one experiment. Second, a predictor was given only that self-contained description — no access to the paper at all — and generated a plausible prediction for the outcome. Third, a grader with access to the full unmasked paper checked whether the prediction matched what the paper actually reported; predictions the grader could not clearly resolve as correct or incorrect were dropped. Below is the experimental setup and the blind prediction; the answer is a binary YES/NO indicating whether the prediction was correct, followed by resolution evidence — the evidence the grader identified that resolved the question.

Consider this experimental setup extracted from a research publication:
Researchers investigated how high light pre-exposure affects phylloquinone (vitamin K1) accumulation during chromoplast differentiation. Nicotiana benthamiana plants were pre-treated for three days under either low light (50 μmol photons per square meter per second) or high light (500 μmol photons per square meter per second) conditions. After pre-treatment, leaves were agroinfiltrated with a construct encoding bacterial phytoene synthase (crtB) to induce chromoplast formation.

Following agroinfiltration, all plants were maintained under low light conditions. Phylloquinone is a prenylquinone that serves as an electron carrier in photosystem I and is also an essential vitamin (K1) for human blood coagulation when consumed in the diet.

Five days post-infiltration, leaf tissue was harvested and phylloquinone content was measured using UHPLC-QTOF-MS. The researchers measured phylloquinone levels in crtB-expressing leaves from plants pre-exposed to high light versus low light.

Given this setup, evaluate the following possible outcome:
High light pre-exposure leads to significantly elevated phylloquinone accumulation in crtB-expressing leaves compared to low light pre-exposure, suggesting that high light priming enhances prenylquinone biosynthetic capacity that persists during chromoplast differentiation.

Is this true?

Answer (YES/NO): YES